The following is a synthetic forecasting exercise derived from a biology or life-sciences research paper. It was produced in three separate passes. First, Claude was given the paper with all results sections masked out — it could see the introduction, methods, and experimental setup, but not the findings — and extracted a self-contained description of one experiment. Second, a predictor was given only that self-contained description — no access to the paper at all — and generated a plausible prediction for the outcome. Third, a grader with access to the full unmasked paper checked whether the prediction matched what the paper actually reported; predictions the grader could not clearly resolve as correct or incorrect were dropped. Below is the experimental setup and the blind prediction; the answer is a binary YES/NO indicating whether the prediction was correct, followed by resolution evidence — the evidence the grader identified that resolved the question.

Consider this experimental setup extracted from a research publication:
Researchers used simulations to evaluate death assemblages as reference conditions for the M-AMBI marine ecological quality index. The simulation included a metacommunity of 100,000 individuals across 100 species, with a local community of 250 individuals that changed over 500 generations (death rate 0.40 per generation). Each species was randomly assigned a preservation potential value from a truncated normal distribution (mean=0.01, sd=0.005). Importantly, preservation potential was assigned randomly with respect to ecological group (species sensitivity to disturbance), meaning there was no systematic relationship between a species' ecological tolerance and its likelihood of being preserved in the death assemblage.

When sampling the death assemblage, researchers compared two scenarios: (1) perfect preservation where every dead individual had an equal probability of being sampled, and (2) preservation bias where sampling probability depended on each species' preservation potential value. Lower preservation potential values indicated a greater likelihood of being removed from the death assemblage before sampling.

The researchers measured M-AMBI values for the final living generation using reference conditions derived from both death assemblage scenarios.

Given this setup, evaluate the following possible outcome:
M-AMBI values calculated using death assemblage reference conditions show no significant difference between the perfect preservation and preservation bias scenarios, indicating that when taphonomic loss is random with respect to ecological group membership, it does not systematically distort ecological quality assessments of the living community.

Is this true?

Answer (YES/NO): NO